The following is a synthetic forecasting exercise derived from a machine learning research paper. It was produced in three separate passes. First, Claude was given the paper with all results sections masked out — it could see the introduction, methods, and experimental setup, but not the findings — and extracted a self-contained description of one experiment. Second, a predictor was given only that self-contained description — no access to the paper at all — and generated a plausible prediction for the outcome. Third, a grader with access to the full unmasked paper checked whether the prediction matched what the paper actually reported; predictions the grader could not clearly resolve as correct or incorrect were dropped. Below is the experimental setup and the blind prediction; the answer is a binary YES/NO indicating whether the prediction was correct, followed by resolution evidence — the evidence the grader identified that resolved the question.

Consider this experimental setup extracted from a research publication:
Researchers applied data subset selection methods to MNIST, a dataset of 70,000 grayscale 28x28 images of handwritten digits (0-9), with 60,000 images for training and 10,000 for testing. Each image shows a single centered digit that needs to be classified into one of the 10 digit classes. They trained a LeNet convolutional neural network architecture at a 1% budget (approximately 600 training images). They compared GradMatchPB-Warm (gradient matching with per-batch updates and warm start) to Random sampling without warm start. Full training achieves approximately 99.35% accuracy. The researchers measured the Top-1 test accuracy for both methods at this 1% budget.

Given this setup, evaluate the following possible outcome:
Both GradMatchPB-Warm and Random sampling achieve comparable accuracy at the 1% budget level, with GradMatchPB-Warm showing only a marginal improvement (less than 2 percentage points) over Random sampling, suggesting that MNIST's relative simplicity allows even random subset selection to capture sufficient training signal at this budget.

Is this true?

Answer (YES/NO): NO